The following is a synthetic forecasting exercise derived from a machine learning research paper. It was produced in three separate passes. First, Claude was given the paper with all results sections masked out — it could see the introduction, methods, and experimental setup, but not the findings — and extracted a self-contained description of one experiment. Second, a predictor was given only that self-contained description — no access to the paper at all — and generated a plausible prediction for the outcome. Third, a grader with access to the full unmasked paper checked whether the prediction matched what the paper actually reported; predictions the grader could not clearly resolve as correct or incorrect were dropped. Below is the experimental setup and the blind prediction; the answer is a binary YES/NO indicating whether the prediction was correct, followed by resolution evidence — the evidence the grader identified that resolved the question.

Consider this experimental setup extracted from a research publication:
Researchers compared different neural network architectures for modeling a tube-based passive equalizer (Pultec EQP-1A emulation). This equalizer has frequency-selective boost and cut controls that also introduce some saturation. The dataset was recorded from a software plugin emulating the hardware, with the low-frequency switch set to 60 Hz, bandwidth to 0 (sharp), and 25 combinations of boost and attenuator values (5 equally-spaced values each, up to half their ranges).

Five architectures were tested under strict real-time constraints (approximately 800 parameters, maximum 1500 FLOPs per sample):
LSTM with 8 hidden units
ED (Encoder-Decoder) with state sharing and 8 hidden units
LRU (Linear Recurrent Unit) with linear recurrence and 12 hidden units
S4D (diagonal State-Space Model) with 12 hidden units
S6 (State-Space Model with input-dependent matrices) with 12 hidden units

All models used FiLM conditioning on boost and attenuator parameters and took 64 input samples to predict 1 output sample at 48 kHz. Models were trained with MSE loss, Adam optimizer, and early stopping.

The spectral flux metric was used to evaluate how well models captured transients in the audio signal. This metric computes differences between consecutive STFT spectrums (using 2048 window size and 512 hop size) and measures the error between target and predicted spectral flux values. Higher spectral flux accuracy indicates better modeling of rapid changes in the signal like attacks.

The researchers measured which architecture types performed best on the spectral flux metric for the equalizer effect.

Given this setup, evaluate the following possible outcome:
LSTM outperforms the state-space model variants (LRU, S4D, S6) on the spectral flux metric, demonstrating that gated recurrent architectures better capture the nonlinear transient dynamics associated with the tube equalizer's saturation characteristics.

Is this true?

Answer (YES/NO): NO